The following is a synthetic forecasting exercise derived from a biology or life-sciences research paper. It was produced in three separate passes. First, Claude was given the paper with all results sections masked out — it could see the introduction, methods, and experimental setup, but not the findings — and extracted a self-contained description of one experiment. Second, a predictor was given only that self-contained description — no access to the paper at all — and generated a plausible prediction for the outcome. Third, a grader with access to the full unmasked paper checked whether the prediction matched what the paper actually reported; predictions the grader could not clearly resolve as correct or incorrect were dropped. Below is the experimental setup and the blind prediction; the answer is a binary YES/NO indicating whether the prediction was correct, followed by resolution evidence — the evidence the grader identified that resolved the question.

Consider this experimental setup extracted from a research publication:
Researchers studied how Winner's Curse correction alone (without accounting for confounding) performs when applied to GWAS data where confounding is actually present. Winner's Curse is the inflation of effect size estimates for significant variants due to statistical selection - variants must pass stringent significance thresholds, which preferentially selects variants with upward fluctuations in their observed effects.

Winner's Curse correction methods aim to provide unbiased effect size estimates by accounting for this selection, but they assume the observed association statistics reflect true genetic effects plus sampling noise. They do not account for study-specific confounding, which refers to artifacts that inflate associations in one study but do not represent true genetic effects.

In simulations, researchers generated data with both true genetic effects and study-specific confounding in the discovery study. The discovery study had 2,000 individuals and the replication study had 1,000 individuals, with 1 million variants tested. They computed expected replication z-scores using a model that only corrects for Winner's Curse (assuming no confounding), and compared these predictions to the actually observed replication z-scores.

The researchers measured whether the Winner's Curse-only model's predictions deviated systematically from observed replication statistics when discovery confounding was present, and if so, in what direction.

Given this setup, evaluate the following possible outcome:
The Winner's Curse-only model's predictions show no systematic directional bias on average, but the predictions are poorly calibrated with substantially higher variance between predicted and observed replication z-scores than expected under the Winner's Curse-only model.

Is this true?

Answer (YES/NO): NO